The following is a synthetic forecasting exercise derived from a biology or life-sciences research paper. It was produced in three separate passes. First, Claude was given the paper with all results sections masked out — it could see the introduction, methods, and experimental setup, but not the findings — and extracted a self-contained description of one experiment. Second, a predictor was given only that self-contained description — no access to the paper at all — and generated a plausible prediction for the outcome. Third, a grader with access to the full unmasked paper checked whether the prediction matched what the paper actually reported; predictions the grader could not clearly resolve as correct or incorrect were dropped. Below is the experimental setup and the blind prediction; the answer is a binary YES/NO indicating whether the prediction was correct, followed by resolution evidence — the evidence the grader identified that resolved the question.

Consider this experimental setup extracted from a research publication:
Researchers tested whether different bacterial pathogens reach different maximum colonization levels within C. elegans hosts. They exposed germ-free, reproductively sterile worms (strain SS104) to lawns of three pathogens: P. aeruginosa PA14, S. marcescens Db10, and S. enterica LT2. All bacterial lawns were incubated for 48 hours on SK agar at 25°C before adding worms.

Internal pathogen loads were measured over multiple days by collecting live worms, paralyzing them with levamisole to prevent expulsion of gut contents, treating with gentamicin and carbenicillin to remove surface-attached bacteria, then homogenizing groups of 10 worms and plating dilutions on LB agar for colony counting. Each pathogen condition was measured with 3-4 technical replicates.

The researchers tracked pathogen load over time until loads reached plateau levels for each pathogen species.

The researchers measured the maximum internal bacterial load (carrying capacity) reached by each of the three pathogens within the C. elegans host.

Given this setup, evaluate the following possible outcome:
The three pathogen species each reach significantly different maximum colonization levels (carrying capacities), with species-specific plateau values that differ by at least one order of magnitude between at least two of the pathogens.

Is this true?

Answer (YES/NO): YES